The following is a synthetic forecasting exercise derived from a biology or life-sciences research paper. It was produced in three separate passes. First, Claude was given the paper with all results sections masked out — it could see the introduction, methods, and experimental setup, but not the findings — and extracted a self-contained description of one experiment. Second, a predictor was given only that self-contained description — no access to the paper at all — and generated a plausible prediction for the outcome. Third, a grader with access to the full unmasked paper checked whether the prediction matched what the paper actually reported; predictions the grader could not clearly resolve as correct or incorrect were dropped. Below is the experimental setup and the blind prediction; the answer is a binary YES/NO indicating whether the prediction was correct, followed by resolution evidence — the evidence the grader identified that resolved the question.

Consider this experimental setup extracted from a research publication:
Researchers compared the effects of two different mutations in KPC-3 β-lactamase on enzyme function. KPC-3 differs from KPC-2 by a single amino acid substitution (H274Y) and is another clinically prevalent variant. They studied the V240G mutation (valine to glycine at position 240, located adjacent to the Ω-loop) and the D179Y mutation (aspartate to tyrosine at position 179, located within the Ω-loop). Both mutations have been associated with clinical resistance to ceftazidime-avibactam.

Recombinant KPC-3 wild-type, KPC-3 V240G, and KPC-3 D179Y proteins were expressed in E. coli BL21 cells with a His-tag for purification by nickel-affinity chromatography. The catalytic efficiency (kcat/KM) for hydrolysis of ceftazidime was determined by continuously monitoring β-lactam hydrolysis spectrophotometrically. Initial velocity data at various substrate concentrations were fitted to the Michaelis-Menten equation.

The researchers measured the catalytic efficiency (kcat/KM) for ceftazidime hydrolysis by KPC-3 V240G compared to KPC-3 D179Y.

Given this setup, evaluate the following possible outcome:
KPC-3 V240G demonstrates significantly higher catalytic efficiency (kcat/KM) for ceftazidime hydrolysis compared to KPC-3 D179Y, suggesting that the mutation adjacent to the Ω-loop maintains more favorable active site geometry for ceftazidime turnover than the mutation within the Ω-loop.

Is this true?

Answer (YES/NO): NO